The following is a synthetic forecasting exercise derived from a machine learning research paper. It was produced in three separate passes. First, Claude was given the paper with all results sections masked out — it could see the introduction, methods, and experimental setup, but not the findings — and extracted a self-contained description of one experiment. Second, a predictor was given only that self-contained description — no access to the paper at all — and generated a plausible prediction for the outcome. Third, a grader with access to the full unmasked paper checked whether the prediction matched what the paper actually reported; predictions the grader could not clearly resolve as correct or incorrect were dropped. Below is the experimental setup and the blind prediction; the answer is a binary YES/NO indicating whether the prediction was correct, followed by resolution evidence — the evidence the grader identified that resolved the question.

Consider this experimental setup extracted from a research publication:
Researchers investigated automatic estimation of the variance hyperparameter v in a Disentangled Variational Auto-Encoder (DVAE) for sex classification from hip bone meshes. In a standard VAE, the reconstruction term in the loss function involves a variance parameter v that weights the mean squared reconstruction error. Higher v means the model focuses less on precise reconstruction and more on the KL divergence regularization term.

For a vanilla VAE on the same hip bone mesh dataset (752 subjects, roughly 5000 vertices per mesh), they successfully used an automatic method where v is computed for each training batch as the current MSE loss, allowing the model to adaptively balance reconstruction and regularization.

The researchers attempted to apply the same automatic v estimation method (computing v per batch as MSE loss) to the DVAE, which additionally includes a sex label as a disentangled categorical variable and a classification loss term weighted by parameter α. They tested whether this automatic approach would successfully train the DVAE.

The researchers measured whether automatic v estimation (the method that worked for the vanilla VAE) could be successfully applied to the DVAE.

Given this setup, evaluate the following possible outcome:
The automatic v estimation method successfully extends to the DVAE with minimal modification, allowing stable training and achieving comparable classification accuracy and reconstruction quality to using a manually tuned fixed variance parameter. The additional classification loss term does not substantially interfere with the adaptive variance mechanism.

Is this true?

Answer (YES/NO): NO